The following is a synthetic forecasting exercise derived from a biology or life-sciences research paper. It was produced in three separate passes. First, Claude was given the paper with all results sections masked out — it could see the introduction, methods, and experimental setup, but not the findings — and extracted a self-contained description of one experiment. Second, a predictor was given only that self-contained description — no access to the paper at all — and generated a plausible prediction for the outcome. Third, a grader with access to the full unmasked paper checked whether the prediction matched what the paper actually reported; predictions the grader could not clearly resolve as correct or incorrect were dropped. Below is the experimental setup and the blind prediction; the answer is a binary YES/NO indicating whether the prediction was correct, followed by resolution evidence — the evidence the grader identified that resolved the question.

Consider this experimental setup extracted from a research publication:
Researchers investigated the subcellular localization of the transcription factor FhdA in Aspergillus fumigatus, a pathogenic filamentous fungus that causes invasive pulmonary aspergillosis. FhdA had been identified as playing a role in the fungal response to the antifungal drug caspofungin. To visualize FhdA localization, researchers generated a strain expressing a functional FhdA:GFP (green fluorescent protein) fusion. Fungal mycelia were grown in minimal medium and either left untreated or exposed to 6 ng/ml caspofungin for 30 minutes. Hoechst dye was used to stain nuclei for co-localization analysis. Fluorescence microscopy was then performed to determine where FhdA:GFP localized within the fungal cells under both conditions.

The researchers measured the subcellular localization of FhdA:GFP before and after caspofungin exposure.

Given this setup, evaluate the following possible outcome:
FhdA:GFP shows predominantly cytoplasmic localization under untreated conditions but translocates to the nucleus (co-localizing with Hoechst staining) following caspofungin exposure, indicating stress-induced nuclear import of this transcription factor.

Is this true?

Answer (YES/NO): NO